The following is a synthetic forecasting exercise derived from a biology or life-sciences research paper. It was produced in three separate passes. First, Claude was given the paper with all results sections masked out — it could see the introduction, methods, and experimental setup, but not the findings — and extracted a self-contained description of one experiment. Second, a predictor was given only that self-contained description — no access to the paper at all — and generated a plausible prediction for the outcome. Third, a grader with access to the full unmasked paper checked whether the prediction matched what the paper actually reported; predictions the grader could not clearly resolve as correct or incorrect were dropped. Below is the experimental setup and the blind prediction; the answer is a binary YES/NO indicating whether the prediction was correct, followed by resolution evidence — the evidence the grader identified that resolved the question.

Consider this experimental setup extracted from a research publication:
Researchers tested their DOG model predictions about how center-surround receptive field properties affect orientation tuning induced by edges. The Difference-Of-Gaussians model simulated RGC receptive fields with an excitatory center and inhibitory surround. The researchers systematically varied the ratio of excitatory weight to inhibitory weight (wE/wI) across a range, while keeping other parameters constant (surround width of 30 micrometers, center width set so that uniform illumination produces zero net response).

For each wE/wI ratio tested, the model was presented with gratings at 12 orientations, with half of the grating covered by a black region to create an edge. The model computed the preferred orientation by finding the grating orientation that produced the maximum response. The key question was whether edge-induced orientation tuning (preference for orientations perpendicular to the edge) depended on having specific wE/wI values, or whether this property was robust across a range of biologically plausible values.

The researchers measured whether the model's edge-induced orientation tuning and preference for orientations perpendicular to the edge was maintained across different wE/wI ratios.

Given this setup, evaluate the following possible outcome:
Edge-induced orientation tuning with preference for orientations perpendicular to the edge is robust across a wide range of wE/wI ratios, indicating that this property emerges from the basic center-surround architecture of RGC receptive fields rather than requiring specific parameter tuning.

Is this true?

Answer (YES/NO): YES